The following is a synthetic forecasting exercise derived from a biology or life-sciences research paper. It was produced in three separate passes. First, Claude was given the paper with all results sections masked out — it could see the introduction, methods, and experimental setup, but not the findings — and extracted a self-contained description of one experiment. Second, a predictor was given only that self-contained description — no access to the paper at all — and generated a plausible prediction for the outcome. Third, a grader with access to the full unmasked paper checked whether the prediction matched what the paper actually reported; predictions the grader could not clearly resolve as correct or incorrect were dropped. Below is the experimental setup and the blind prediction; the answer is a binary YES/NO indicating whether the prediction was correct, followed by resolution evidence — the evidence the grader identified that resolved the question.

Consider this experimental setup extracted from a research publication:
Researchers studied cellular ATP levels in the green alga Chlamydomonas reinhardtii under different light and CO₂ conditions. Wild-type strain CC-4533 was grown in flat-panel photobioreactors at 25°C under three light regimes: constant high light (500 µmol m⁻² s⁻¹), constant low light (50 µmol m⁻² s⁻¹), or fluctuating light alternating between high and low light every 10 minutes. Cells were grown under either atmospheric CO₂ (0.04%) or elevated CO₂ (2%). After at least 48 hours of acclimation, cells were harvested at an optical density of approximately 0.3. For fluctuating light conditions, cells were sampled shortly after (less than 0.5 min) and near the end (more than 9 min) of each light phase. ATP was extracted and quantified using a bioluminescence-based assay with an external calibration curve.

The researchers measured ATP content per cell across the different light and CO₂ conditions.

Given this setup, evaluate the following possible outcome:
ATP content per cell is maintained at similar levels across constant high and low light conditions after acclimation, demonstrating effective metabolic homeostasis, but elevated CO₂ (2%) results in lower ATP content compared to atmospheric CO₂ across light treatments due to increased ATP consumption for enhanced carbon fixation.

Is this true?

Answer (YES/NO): NO